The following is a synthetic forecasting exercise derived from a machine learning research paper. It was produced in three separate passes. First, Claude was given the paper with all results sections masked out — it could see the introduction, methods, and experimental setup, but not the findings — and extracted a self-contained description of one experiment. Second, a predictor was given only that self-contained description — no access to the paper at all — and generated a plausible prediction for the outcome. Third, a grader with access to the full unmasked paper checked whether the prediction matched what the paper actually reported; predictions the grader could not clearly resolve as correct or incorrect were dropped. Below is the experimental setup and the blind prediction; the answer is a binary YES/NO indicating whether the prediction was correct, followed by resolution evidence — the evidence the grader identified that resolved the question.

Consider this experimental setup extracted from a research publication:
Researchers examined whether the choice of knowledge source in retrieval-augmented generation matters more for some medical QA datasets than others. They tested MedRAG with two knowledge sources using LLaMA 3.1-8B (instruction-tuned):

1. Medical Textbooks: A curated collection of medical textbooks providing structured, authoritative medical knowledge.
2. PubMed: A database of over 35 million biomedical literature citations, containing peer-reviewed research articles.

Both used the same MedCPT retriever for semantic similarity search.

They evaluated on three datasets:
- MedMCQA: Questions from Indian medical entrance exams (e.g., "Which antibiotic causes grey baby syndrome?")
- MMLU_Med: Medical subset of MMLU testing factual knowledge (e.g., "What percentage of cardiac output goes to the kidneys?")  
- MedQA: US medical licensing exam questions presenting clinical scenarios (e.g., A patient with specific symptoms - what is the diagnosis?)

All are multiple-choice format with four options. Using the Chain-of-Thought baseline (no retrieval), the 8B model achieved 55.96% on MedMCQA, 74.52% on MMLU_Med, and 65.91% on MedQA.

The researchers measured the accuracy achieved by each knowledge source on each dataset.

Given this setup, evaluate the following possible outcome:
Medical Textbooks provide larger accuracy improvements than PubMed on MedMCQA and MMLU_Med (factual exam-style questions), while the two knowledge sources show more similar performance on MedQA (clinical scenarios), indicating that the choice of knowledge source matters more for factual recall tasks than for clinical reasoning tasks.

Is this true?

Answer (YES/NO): NO